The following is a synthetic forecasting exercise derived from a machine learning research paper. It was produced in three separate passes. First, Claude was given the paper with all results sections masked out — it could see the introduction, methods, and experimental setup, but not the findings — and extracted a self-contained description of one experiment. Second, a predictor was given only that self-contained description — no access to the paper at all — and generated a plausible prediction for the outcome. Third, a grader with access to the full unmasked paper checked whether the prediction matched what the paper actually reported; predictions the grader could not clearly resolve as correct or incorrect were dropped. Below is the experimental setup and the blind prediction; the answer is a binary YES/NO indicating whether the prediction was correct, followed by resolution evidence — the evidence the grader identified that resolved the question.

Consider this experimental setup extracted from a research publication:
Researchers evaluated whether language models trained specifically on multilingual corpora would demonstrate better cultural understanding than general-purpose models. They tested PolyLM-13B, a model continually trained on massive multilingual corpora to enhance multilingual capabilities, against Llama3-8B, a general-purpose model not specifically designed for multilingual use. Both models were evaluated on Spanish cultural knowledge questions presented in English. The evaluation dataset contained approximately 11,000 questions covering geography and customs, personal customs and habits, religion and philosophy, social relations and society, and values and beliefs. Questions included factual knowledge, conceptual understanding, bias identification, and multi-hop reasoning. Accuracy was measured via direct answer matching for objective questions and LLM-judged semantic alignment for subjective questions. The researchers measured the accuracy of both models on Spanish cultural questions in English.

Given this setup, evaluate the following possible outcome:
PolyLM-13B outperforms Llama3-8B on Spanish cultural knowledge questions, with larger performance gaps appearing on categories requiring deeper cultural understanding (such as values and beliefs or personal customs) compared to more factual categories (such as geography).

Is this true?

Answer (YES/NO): NO